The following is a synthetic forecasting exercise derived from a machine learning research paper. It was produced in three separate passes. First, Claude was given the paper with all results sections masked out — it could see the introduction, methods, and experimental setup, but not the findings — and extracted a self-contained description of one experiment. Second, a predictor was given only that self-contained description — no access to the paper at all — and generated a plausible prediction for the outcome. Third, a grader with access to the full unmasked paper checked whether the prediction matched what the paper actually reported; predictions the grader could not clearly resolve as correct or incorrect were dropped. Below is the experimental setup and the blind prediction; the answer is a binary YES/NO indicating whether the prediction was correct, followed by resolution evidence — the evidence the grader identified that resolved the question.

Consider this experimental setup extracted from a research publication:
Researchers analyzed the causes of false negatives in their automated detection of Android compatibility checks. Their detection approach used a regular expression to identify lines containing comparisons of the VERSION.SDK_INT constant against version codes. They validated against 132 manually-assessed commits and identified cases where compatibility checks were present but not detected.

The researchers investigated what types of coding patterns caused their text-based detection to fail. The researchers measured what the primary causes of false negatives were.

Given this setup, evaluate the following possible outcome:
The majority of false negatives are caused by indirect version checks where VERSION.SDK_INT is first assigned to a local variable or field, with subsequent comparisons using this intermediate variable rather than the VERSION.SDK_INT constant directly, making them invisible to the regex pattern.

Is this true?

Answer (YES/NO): NO